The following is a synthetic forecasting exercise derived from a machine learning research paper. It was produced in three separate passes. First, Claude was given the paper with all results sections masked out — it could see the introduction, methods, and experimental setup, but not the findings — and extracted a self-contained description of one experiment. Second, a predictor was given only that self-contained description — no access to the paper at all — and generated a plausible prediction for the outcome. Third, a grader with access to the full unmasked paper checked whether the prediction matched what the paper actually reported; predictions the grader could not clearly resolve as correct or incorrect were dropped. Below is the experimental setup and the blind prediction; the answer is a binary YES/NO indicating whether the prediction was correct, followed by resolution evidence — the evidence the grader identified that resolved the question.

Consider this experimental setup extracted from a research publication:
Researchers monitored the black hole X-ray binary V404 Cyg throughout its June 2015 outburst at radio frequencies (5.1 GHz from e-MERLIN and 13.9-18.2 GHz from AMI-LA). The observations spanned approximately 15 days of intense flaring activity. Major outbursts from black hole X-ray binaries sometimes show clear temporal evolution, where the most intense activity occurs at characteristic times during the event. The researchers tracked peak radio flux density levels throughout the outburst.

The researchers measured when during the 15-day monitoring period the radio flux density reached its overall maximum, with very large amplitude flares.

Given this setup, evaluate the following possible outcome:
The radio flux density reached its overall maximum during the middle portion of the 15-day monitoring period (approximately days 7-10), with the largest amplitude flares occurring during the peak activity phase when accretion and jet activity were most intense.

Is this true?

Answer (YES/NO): NO